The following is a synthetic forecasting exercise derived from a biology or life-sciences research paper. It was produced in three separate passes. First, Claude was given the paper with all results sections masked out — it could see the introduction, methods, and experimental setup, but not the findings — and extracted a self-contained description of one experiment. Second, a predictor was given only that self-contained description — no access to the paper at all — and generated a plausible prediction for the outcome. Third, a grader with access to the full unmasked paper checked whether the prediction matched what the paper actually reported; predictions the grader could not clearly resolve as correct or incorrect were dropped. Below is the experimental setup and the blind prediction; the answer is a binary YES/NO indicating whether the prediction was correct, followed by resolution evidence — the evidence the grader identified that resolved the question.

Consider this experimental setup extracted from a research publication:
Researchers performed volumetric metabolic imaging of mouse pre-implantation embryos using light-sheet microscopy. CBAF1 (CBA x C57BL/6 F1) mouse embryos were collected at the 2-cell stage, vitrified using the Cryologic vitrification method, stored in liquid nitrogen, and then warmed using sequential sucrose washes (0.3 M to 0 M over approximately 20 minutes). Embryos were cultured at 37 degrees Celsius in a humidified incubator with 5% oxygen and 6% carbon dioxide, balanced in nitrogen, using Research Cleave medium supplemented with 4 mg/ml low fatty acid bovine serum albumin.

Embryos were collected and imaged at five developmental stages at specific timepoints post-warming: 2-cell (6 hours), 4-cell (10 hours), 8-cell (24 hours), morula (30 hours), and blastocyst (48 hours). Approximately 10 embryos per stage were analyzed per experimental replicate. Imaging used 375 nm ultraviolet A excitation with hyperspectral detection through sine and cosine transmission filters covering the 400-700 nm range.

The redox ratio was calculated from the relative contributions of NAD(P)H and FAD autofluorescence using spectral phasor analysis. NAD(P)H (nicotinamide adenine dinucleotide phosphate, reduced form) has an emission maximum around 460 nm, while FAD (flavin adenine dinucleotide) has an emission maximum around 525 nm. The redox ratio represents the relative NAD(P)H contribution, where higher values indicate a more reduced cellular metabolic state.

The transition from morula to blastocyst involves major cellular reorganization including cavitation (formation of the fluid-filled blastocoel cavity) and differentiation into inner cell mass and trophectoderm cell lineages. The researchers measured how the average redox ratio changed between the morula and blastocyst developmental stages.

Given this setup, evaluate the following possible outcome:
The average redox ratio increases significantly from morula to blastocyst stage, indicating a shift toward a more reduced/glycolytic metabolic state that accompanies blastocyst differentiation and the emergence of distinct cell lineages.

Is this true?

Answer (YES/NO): YES